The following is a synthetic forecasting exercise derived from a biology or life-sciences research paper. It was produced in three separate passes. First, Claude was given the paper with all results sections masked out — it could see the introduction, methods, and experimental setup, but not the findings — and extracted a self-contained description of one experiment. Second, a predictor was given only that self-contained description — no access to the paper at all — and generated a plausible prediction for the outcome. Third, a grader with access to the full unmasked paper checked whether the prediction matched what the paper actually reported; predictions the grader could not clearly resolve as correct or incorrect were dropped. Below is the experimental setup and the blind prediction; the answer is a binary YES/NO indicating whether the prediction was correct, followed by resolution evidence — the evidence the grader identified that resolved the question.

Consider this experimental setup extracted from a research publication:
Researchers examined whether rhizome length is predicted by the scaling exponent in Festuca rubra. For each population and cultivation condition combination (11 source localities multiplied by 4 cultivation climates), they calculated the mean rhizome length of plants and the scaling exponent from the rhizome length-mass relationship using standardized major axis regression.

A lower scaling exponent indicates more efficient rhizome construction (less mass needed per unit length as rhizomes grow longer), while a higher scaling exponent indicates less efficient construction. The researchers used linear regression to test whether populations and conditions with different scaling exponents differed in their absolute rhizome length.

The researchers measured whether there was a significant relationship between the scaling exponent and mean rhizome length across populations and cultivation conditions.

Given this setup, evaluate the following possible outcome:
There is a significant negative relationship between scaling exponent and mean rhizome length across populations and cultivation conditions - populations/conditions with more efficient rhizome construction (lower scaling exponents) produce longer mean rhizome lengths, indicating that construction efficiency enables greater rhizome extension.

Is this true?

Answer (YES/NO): YES